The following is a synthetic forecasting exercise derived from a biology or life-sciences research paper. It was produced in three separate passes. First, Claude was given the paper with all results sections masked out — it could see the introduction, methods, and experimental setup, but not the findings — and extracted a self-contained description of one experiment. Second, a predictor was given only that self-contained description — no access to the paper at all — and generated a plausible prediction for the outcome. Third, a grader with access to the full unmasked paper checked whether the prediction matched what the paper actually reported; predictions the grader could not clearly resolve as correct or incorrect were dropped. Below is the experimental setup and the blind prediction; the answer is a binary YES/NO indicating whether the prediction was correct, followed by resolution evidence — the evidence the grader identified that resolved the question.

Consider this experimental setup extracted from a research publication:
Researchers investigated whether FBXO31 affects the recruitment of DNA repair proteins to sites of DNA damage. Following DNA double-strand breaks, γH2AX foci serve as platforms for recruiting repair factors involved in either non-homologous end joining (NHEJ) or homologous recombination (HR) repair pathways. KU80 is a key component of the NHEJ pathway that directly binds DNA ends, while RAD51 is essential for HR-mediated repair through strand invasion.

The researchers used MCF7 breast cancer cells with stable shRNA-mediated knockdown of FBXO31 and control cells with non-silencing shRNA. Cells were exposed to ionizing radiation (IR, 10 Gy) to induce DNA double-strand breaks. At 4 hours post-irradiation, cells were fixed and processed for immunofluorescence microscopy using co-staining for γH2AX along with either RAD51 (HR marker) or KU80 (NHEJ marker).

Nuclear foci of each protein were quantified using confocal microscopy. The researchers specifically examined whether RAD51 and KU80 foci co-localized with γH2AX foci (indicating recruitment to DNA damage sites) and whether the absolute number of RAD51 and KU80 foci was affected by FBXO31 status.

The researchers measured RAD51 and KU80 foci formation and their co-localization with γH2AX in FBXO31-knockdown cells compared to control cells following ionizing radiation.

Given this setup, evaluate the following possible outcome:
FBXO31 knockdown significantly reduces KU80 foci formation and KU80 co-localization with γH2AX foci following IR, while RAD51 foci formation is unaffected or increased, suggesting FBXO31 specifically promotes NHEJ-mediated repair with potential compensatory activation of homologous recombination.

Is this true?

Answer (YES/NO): NO